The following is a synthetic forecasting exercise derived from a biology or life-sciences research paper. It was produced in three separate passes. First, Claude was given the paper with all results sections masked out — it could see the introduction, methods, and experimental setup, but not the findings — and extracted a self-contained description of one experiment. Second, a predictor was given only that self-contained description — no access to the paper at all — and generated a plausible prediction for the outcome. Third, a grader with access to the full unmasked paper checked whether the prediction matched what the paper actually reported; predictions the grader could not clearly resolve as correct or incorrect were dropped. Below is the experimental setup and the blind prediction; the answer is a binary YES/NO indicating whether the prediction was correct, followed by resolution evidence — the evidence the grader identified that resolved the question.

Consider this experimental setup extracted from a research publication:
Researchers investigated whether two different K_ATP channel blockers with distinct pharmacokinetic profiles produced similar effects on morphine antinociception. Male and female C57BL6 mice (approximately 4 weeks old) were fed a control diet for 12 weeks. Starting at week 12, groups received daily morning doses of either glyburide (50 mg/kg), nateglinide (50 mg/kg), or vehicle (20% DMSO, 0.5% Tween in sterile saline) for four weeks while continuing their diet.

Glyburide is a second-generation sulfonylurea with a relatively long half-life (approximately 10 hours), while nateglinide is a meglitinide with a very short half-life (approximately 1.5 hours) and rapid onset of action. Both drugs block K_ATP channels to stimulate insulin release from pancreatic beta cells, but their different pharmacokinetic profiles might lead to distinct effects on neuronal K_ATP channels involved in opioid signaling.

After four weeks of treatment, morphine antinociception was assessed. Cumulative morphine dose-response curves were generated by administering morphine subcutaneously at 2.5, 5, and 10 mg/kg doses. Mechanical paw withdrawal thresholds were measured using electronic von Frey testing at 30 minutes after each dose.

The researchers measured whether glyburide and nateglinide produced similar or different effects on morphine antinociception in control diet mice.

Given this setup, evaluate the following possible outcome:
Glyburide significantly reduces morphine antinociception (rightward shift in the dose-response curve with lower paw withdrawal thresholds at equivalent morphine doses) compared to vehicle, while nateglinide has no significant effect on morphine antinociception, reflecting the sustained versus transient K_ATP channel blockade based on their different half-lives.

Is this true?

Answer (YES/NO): NO